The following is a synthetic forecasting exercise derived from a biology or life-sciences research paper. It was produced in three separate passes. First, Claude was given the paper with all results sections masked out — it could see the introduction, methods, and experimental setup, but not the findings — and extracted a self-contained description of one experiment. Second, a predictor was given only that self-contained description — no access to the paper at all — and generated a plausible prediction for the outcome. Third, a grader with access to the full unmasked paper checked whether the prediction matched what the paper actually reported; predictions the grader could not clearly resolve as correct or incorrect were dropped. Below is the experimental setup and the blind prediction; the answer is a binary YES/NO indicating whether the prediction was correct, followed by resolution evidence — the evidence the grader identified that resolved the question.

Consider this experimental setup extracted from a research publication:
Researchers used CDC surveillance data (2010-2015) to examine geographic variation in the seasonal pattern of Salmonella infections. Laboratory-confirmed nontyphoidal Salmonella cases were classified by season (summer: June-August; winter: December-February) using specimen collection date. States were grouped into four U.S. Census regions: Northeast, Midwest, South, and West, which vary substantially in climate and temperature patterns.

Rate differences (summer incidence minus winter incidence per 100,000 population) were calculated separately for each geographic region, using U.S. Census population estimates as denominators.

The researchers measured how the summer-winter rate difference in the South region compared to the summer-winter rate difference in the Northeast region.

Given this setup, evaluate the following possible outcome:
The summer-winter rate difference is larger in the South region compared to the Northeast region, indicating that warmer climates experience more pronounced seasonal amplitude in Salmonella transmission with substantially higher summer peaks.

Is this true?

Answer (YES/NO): YES